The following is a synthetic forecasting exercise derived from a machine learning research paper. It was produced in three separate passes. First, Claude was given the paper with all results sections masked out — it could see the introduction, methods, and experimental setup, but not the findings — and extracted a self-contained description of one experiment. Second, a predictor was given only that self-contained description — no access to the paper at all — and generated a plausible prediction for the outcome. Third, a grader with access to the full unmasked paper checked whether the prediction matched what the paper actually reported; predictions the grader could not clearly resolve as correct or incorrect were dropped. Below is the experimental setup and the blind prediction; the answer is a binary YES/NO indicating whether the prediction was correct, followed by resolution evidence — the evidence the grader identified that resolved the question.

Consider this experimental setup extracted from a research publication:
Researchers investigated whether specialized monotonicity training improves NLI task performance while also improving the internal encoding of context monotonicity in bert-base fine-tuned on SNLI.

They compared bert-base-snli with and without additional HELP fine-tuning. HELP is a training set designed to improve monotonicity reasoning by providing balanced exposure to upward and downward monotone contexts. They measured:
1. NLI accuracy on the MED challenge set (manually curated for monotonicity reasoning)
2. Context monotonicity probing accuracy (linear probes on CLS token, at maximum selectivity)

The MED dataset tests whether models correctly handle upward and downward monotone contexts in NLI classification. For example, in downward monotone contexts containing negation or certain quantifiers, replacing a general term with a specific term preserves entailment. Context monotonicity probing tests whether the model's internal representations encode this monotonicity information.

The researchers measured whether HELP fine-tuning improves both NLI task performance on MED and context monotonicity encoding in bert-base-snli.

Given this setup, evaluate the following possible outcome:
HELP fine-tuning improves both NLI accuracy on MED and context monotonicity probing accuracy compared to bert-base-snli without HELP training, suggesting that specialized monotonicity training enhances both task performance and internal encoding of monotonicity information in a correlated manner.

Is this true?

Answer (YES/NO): NO